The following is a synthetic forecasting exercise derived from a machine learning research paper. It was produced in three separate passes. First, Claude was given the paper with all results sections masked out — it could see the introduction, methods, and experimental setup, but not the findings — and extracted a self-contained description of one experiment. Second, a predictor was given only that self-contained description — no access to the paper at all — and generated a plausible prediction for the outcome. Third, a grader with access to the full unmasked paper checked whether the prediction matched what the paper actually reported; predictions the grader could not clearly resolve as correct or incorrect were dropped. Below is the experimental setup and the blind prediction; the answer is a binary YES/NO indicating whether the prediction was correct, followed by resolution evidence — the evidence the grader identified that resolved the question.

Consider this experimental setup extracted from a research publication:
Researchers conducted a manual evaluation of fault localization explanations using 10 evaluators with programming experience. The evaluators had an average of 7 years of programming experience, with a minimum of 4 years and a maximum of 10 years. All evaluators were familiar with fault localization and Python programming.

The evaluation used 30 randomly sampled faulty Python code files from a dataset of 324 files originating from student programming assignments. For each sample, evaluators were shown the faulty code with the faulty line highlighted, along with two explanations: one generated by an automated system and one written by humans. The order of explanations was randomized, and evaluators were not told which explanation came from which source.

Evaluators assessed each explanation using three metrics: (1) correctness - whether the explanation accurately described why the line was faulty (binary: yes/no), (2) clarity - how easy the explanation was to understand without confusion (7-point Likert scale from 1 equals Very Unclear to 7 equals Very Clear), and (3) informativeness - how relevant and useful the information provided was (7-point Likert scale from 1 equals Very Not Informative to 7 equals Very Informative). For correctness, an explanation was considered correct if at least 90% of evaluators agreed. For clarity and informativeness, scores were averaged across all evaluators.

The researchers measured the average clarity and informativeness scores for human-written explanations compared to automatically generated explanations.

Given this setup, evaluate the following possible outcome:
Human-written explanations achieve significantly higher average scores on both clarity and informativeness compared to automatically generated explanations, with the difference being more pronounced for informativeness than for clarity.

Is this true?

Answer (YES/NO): NO